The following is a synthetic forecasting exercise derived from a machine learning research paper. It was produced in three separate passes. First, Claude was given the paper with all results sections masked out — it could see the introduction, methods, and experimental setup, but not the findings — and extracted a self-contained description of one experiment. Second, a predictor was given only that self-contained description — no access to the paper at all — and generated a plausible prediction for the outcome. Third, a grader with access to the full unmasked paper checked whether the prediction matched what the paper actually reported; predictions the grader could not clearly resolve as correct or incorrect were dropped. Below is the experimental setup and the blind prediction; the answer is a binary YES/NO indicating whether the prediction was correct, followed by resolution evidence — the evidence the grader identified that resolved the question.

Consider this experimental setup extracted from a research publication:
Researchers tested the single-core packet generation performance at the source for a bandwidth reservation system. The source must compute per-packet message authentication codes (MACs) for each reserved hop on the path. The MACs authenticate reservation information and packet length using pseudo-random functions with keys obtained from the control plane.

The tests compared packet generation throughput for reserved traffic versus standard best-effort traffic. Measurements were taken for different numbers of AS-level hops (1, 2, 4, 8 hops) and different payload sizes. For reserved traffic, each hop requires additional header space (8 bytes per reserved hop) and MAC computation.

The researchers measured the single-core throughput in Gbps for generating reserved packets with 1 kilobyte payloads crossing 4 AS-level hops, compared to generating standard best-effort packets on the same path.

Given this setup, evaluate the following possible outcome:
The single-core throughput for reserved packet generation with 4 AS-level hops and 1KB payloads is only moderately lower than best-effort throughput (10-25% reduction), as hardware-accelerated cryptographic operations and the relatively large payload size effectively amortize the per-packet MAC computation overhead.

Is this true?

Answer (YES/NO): NO